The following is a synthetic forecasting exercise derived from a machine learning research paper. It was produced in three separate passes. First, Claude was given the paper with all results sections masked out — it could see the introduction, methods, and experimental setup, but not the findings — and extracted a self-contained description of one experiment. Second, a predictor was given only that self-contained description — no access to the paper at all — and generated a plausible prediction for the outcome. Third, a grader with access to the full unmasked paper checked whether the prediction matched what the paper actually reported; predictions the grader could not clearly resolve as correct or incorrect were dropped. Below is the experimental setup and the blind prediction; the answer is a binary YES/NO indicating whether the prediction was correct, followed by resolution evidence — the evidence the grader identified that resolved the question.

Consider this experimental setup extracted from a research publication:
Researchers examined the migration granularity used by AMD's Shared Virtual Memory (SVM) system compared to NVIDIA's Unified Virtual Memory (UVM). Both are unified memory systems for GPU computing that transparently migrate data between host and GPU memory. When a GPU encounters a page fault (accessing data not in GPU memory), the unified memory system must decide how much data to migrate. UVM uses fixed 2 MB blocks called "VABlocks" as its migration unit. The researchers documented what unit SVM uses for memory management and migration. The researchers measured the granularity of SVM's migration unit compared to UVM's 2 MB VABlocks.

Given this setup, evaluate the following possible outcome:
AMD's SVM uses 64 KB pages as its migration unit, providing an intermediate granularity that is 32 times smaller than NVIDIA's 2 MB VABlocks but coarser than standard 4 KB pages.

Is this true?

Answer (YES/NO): NO